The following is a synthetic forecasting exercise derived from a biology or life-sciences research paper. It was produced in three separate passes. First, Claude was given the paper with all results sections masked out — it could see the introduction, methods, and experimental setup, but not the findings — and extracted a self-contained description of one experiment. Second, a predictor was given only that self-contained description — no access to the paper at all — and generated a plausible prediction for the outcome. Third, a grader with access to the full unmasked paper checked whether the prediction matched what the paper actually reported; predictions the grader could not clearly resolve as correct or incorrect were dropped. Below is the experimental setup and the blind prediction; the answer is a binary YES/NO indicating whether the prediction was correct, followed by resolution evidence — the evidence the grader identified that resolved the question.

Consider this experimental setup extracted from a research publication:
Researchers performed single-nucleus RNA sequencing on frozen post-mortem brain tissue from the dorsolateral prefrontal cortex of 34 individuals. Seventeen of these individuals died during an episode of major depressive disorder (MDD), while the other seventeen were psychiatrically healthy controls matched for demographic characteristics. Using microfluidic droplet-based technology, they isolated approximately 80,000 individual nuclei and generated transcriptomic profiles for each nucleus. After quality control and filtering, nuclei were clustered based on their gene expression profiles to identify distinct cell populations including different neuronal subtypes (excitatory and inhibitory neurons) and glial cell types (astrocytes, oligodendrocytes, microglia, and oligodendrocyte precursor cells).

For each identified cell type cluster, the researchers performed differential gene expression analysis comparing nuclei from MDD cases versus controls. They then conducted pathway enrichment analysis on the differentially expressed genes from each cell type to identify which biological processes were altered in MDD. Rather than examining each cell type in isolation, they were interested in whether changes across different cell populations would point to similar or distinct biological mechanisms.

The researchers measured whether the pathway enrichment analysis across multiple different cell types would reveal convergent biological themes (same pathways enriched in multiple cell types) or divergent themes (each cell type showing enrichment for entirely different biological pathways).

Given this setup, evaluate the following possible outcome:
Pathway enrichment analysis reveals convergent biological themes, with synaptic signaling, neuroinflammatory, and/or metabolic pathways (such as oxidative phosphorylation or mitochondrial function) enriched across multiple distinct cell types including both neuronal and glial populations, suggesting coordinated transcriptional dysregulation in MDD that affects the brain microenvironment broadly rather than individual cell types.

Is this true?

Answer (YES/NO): YES